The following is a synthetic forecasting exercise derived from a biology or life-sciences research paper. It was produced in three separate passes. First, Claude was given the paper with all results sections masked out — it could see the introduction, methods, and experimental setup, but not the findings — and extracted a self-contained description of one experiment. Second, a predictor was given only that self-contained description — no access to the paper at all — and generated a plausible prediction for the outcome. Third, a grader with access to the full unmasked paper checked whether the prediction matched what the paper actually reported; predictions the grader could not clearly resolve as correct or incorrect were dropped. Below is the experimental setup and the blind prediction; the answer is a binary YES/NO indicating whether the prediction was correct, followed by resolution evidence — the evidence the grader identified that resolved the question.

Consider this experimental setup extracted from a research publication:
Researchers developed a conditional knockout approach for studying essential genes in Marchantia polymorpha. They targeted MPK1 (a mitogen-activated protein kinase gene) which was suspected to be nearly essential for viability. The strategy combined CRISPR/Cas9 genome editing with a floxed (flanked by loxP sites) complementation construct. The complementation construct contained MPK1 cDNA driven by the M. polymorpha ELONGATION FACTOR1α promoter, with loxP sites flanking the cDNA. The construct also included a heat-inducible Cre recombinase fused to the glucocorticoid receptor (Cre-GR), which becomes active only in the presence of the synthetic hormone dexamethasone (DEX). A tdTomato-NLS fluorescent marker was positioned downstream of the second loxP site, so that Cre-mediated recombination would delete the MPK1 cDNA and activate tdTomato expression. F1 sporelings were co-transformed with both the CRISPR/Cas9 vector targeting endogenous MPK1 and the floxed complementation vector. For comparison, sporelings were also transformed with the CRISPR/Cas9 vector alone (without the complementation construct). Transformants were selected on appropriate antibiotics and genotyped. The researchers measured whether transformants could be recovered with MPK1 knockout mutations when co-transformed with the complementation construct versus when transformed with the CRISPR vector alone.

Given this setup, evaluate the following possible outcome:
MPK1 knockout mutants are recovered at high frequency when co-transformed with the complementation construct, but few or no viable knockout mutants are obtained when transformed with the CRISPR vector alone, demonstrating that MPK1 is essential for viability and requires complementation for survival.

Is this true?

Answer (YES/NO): YES